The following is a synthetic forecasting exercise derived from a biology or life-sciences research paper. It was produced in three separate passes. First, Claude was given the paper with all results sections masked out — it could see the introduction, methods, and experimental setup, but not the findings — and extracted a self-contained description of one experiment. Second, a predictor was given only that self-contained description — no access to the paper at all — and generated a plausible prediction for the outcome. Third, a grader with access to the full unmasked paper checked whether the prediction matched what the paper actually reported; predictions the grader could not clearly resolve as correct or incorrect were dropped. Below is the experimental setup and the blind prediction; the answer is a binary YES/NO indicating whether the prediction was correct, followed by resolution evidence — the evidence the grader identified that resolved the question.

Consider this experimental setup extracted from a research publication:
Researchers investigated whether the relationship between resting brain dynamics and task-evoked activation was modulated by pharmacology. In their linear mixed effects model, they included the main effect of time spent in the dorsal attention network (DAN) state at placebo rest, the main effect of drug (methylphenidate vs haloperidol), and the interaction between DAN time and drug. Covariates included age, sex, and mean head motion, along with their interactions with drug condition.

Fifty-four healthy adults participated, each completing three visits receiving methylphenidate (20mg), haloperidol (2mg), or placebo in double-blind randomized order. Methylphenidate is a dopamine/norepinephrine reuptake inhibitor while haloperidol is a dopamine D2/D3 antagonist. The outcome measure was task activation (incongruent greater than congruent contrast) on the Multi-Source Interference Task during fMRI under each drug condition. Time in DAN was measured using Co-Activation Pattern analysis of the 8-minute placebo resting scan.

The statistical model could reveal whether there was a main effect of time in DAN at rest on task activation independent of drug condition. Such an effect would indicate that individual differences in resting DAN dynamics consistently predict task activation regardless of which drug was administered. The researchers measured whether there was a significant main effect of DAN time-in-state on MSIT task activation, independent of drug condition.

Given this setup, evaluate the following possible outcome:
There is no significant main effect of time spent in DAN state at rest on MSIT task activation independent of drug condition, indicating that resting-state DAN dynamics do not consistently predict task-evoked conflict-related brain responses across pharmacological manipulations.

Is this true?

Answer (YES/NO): YES